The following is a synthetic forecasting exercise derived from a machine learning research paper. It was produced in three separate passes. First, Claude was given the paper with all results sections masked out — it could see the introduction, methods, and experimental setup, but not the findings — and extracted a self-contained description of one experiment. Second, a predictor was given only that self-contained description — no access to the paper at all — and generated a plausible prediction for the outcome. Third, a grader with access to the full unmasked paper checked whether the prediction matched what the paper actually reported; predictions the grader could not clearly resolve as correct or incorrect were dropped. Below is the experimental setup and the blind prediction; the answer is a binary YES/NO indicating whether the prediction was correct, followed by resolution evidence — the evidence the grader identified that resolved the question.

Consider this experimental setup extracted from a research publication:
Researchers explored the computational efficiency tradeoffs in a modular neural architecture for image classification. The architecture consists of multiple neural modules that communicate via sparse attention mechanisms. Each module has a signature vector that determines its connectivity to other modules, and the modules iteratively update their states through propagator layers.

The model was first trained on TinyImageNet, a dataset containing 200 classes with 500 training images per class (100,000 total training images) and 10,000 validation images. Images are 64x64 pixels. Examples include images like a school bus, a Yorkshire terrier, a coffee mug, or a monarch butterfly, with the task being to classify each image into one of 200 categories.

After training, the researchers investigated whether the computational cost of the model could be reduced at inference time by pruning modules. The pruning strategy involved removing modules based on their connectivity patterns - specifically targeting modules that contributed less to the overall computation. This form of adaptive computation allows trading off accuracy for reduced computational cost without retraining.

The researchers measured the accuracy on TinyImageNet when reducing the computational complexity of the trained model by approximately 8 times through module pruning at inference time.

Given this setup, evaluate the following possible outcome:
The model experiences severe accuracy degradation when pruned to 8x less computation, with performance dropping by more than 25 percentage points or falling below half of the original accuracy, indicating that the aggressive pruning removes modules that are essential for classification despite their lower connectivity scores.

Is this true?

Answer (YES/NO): NO